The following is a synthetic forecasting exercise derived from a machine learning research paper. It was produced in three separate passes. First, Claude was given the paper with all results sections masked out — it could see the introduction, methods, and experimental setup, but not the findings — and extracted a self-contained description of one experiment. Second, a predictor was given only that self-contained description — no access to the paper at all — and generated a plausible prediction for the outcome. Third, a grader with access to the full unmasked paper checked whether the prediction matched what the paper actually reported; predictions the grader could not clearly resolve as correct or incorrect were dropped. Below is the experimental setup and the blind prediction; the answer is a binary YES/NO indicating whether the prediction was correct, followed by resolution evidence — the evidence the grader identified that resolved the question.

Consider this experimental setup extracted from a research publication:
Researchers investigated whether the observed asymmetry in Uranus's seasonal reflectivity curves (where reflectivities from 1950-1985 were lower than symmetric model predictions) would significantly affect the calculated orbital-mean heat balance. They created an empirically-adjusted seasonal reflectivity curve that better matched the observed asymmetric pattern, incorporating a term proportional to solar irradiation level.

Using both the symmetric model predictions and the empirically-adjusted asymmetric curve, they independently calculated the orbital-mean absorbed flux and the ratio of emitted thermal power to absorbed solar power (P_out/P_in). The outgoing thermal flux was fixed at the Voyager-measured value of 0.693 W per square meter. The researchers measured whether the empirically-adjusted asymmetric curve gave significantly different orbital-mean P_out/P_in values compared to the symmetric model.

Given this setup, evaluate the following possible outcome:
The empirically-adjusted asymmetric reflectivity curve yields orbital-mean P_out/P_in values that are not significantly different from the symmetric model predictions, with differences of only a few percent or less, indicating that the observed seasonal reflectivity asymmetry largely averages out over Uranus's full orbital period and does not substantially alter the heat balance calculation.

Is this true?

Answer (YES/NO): YES